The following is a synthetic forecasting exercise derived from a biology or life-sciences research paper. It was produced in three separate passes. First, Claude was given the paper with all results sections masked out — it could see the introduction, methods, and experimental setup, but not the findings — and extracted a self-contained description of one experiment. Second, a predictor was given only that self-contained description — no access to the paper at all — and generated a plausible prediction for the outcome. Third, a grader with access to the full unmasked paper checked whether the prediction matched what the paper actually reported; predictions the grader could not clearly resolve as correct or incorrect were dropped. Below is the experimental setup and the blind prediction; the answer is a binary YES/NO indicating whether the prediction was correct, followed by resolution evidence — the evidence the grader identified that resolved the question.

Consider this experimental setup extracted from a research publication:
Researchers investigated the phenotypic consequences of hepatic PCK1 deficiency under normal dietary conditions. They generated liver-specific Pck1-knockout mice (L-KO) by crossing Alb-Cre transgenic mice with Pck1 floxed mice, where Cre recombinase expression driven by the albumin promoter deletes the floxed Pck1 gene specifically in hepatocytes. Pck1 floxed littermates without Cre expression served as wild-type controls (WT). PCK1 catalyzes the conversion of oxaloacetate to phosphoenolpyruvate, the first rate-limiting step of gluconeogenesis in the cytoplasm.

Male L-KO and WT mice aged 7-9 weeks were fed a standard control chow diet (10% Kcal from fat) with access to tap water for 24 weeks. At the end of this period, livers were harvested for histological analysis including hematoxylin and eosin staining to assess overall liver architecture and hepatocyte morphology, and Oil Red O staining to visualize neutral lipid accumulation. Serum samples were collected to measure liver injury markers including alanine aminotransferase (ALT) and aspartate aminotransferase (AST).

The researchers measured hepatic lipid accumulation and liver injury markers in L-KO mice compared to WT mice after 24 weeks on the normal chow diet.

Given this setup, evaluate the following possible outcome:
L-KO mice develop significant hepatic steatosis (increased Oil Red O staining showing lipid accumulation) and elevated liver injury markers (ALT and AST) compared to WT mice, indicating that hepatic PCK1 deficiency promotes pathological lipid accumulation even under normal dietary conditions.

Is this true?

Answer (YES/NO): YES